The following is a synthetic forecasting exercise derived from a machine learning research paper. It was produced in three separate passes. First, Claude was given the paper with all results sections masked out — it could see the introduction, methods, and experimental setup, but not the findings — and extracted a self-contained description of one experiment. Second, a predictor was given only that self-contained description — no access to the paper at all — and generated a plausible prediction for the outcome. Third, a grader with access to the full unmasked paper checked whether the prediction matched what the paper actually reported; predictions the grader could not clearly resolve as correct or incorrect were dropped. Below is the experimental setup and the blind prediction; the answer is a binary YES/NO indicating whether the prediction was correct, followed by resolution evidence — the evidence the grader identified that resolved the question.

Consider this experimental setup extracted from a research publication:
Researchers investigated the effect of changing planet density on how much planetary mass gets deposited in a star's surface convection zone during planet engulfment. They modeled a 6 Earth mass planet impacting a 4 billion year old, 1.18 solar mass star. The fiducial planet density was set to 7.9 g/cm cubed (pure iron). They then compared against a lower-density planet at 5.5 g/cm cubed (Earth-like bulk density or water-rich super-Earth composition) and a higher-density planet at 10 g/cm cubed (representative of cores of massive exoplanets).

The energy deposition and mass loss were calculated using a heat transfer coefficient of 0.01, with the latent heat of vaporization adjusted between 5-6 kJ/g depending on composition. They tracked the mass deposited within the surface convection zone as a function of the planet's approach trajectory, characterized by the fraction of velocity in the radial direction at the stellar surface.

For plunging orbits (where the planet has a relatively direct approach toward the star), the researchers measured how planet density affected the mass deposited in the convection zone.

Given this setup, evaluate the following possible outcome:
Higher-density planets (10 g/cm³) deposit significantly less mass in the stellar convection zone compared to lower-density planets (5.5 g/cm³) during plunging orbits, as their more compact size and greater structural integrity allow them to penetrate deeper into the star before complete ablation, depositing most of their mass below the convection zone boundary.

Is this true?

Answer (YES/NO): NO